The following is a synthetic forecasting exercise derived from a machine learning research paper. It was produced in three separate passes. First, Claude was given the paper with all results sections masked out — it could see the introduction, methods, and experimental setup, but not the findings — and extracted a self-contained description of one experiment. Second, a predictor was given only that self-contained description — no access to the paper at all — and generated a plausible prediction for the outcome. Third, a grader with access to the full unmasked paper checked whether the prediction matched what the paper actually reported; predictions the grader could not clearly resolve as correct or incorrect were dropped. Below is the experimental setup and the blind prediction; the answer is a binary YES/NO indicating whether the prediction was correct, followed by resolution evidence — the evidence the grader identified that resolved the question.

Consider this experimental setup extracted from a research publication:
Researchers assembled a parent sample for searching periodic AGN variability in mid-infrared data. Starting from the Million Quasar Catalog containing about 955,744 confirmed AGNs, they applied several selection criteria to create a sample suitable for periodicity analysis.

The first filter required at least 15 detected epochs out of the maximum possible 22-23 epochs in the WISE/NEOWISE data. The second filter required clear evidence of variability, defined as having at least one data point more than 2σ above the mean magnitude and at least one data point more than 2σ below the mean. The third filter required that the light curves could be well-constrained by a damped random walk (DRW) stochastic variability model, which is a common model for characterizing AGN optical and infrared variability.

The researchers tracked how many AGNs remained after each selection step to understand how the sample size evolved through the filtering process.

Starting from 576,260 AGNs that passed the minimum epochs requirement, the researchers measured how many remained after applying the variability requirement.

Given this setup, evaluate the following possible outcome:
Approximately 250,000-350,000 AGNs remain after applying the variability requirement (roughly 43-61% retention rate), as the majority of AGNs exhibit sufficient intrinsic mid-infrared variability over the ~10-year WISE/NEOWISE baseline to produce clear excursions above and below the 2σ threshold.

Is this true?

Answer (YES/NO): NO